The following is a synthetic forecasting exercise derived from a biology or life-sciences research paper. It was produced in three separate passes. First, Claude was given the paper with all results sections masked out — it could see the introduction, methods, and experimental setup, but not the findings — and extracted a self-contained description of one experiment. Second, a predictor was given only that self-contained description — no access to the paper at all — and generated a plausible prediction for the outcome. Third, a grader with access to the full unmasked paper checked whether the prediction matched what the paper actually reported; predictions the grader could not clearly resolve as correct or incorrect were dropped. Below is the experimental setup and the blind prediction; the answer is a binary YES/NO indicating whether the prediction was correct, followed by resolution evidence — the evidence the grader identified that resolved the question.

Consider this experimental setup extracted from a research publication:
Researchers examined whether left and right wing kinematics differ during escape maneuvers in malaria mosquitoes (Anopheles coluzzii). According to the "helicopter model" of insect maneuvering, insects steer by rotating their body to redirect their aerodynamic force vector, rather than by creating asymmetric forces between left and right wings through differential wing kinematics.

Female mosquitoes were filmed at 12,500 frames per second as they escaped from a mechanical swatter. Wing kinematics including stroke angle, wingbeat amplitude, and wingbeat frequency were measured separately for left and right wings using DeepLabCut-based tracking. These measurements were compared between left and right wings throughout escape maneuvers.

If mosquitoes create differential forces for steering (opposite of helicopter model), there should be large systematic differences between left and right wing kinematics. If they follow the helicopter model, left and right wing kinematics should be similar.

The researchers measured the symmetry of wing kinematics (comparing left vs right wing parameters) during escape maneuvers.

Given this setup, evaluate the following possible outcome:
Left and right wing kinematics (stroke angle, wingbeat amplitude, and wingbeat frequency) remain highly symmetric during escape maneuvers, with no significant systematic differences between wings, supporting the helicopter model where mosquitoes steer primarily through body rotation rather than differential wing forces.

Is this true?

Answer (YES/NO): YES